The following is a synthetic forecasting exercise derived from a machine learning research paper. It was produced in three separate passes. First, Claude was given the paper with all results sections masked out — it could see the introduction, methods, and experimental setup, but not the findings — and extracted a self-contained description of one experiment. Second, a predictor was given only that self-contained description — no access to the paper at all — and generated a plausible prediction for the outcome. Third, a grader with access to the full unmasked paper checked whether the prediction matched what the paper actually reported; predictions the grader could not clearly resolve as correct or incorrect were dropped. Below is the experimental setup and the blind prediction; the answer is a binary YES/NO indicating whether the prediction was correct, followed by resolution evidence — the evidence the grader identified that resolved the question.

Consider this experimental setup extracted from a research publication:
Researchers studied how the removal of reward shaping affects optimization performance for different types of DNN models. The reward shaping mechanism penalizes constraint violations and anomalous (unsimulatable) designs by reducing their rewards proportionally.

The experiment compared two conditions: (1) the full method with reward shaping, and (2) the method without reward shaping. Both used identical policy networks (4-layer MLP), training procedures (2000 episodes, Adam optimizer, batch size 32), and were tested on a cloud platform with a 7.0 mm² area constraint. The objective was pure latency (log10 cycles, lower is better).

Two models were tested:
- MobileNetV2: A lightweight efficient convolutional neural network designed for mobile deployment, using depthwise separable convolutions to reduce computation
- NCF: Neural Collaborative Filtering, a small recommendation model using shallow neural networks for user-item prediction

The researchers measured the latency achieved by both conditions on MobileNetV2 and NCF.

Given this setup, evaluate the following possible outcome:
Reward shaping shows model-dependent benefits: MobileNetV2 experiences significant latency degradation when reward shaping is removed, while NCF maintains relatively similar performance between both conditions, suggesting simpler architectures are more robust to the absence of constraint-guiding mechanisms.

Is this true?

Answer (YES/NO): NO